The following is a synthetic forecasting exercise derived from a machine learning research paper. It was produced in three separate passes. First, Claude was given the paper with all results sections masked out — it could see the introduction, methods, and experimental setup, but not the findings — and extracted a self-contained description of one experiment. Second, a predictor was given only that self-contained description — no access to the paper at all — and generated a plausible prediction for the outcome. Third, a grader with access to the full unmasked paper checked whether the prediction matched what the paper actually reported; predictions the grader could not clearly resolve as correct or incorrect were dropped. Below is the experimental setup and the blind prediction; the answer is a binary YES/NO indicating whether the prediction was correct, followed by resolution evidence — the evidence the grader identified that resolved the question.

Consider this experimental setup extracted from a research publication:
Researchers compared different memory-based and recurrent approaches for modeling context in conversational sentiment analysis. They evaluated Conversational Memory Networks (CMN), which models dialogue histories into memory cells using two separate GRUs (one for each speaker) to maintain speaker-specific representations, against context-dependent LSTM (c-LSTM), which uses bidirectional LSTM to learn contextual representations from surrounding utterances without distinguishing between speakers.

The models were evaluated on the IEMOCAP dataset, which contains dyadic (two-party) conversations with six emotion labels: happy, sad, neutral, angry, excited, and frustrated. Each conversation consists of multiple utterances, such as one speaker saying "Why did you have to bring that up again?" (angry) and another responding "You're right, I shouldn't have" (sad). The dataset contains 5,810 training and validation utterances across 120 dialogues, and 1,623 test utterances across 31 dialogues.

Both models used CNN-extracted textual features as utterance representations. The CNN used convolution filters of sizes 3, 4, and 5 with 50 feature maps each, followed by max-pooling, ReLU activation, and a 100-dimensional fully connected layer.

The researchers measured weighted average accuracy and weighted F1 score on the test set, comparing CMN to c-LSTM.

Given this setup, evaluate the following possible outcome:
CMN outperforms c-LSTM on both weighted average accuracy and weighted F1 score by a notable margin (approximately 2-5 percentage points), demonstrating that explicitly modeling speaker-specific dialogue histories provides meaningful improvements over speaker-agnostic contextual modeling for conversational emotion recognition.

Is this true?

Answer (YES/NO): NO